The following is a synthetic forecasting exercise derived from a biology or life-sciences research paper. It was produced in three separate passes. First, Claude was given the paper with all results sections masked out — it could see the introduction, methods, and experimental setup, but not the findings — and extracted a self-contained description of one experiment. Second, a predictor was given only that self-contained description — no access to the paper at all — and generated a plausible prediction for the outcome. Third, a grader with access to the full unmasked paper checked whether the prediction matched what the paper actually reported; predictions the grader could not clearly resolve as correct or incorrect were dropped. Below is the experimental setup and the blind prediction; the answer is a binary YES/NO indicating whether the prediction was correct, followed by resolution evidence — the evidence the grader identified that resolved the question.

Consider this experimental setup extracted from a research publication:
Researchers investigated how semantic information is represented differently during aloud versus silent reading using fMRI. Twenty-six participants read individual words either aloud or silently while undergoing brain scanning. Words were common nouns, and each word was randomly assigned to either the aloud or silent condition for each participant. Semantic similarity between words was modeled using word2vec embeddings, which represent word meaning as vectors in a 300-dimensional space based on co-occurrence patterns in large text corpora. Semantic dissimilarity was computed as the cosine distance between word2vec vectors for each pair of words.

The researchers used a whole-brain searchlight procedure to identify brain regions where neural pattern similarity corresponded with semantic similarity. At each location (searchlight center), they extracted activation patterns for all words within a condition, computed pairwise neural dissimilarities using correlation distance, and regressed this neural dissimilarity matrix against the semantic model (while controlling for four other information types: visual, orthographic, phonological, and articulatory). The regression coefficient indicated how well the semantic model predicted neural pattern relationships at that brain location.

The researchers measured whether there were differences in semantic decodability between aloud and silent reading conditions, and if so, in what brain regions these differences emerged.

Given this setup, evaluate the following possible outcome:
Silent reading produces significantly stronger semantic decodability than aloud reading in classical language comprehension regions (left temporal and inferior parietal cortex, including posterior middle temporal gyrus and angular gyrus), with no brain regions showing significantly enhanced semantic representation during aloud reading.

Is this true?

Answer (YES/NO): NO